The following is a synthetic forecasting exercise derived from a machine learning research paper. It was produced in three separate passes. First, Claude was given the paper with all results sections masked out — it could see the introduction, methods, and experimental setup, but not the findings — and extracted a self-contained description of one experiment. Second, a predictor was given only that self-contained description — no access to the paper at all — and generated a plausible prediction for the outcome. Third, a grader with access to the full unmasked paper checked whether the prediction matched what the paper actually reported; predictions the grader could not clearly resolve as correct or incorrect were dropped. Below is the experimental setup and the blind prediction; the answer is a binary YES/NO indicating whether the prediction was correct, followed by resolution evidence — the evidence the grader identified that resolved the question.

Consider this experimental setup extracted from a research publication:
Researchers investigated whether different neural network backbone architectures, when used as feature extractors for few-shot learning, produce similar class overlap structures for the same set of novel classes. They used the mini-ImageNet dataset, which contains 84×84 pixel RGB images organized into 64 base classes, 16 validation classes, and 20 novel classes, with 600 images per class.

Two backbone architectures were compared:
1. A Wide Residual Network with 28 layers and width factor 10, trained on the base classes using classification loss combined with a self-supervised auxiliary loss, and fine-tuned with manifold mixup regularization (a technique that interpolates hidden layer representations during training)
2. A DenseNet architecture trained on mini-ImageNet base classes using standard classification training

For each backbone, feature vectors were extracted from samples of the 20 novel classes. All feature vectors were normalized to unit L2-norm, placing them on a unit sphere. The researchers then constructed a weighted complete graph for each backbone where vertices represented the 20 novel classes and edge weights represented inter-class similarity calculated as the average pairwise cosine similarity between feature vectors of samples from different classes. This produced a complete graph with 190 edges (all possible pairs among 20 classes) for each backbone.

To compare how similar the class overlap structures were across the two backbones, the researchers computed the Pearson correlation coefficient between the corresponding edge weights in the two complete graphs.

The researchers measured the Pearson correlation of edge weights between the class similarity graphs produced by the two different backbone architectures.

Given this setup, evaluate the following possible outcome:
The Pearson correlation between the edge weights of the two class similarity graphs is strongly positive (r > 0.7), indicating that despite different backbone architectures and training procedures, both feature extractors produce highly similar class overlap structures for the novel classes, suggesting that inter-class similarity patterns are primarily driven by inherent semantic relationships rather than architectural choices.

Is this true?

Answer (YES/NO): YES